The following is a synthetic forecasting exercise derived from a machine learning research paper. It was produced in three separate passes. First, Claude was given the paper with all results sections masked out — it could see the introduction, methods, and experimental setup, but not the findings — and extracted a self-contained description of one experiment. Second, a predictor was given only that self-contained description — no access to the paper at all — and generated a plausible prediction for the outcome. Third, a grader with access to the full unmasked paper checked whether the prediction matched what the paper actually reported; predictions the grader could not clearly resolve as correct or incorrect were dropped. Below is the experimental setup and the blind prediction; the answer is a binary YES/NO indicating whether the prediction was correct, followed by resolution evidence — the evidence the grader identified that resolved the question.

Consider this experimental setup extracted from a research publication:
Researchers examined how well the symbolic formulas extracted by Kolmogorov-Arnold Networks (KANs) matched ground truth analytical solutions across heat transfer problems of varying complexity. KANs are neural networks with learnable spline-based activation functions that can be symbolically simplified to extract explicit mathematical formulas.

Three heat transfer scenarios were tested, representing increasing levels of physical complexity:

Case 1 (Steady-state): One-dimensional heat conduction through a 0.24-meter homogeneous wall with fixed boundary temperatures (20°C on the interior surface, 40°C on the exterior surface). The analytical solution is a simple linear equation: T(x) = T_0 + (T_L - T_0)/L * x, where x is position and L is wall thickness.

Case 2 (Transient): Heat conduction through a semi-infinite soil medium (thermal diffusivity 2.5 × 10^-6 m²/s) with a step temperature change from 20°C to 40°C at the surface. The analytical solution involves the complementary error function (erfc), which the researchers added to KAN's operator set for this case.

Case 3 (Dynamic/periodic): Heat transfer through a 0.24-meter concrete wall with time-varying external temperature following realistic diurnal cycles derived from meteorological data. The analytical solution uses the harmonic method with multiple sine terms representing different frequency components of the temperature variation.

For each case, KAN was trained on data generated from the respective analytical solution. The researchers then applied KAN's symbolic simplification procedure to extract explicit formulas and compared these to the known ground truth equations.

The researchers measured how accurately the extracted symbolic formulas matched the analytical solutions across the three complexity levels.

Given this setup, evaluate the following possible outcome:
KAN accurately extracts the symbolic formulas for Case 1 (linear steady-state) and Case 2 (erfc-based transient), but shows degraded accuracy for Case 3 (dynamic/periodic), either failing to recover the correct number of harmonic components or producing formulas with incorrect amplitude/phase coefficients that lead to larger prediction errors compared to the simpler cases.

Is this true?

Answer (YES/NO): YES